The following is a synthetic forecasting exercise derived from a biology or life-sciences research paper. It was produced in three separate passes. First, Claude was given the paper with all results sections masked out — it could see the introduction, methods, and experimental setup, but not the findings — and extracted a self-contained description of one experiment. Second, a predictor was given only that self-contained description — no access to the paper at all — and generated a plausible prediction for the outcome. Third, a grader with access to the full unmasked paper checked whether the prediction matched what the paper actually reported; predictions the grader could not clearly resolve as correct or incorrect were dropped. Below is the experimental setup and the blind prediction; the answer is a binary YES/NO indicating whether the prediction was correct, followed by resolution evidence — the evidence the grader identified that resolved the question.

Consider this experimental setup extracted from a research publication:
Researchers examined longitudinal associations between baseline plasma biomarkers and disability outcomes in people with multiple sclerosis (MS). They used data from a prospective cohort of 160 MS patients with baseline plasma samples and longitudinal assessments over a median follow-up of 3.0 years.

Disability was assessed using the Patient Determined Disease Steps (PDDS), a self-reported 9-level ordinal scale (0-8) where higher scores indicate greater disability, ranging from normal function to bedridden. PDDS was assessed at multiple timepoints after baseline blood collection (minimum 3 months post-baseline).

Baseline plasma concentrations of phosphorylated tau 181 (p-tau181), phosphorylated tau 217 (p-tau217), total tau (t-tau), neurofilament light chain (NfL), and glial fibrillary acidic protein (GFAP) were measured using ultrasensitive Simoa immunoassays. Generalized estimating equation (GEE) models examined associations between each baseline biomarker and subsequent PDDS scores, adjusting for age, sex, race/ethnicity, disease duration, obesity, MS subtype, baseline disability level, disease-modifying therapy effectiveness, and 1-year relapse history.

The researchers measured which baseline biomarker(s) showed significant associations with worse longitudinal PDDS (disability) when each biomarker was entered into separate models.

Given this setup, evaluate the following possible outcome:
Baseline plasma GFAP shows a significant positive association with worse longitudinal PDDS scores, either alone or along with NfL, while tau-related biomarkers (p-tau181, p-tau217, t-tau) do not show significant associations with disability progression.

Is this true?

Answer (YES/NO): NO